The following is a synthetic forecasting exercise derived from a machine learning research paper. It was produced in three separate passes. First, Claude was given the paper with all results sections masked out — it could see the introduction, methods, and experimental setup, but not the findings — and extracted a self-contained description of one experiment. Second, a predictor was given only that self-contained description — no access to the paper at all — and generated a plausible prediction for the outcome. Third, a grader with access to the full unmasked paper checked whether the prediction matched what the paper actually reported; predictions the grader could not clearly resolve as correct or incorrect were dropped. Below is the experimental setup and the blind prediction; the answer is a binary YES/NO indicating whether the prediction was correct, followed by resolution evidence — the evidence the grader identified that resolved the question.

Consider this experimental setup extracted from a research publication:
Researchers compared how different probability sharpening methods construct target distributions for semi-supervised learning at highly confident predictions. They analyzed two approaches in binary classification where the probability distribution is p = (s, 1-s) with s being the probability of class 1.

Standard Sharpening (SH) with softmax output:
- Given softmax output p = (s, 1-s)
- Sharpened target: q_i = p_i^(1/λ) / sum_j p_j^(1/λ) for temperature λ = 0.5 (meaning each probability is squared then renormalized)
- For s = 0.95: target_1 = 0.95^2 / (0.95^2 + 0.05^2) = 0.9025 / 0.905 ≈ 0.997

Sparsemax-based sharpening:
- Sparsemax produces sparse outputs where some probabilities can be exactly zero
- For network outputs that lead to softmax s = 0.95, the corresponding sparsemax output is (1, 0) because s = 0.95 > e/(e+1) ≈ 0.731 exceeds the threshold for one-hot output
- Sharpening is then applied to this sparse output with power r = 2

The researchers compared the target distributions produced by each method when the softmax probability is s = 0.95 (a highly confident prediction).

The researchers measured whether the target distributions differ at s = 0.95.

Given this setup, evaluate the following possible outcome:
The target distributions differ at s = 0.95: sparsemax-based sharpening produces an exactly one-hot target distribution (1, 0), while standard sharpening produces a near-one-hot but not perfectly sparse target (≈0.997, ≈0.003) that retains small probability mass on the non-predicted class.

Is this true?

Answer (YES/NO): YES